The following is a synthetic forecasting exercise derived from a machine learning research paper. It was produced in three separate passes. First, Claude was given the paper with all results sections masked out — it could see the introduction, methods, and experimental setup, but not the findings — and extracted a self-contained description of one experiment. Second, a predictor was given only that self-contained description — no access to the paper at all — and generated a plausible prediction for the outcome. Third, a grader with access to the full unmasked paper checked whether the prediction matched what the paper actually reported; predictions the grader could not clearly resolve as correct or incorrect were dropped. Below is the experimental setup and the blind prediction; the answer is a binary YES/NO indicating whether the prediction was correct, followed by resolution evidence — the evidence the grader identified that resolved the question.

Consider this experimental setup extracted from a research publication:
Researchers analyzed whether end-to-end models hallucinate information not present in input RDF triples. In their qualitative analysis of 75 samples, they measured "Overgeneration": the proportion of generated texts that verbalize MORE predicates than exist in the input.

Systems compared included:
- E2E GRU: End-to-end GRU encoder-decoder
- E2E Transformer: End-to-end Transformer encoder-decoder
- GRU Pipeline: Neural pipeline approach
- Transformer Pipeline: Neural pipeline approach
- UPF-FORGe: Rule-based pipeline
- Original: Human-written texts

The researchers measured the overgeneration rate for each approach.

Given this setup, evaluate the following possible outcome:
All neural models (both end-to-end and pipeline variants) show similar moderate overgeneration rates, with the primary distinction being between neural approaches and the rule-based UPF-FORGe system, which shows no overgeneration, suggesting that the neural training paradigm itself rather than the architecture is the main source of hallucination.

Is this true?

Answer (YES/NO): NO